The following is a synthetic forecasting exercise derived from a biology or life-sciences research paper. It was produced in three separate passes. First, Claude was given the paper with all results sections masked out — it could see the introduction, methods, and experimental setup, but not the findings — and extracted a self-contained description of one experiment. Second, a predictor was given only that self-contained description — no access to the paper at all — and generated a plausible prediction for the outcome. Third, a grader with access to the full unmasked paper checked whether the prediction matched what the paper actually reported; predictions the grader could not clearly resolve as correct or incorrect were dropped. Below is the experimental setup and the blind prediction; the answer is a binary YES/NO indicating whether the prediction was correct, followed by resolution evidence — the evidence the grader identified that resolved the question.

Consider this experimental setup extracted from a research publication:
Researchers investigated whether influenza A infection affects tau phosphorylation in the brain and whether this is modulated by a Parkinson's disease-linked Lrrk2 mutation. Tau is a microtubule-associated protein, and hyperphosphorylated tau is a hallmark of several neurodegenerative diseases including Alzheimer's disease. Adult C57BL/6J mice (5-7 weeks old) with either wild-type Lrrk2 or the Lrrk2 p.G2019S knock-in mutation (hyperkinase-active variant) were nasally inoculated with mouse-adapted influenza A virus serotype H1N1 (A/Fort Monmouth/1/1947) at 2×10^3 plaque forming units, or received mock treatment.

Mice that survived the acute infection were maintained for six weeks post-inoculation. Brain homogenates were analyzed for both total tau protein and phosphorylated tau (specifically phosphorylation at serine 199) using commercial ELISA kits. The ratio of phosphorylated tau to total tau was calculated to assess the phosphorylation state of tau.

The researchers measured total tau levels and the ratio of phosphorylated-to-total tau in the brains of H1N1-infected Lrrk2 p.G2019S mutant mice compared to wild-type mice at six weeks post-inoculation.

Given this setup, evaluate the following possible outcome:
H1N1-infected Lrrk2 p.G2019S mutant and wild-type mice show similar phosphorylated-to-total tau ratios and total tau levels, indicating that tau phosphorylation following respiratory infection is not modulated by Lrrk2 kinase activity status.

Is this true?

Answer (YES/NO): NO